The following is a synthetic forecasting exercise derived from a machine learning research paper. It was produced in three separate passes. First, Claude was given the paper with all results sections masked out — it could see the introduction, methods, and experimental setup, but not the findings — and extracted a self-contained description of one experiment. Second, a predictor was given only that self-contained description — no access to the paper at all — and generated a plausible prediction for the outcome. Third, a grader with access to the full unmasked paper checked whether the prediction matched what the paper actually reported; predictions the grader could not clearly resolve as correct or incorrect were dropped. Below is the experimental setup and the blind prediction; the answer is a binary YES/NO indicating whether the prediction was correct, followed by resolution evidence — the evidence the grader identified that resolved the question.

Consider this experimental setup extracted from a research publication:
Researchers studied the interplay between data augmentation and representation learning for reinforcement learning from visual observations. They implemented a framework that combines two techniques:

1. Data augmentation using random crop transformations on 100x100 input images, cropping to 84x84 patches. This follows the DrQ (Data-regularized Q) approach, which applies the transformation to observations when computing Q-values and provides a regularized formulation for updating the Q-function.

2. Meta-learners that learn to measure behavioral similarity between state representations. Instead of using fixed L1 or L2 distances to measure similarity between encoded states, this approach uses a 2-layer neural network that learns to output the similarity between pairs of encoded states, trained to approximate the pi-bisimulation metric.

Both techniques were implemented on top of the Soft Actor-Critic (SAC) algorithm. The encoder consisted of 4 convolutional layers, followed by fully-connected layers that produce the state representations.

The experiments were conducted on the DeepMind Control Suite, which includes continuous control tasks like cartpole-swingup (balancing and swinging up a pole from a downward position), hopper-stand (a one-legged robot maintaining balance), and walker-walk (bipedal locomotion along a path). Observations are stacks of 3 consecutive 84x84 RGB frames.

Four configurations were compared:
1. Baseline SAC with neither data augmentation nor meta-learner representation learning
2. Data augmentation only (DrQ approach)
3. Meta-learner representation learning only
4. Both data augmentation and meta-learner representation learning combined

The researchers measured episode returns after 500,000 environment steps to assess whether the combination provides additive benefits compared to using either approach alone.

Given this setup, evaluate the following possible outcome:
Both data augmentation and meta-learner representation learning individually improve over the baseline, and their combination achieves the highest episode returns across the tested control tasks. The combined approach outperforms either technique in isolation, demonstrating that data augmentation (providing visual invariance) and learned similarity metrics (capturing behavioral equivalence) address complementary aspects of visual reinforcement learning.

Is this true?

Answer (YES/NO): YES